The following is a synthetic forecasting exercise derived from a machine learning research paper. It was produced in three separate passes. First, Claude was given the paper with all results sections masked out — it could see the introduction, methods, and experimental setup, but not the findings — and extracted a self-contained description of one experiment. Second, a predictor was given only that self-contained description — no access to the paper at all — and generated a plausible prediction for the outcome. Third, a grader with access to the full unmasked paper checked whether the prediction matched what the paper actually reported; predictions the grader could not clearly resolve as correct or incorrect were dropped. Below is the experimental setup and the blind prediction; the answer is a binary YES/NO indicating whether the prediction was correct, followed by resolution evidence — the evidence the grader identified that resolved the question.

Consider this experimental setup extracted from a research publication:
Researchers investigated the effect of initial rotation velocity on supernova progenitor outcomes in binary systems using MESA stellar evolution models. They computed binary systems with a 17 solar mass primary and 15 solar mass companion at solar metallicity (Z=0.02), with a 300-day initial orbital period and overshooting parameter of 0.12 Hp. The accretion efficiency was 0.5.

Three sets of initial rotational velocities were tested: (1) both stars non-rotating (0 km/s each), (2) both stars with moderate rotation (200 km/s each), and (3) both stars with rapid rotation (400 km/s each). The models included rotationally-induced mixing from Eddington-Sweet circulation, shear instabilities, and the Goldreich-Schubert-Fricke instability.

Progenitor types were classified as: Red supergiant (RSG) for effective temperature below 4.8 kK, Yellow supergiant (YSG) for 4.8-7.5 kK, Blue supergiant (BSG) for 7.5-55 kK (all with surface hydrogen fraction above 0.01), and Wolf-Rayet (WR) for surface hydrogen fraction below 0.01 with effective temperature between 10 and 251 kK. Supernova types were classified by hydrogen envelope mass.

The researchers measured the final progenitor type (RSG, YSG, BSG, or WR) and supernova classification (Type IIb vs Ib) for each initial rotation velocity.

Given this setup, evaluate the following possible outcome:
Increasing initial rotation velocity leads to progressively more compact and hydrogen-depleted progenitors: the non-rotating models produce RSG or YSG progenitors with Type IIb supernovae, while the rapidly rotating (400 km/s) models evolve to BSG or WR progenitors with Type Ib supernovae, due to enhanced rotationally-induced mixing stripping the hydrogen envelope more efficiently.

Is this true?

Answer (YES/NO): YES